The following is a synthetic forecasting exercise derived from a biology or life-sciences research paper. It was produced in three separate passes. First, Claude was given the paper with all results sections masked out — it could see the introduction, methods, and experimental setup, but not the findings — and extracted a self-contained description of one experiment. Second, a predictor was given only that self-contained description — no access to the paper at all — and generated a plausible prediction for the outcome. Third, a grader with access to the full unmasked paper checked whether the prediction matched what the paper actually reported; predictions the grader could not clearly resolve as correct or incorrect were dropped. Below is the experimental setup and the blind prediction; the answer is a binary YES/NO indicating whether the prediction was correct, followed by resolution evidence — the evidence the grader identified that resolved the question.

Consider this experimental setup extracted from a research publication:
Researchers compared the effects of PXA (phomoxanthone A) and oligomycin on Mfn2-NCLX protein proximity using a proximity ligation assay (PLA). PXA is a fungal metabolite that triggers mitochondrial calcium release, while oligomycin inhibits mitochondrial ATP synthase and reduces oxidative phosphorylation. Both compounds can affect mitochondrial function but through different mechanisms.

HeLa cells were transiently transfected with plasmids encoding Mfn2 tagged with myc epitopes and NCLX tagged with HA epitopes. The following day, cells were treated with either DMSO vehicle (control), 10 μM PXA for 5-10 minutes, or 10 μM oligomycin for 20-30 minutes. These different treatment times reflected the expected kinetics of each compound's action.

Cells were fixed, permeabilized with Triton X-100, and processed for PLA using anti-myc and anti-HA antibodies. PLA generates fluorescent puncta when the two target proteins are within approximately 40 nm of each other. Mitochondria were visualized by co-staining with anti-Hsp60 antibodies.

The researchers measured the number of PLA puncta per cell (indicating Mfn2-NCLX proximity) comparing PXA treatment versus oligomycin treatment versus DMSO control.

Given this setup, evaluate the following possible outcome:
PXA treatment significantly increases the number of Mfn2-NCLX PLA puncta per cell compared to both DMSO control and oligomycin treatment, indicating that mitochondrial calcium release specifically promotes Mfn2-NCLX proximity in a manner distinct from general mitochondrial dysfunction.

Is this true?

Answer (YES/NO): NO